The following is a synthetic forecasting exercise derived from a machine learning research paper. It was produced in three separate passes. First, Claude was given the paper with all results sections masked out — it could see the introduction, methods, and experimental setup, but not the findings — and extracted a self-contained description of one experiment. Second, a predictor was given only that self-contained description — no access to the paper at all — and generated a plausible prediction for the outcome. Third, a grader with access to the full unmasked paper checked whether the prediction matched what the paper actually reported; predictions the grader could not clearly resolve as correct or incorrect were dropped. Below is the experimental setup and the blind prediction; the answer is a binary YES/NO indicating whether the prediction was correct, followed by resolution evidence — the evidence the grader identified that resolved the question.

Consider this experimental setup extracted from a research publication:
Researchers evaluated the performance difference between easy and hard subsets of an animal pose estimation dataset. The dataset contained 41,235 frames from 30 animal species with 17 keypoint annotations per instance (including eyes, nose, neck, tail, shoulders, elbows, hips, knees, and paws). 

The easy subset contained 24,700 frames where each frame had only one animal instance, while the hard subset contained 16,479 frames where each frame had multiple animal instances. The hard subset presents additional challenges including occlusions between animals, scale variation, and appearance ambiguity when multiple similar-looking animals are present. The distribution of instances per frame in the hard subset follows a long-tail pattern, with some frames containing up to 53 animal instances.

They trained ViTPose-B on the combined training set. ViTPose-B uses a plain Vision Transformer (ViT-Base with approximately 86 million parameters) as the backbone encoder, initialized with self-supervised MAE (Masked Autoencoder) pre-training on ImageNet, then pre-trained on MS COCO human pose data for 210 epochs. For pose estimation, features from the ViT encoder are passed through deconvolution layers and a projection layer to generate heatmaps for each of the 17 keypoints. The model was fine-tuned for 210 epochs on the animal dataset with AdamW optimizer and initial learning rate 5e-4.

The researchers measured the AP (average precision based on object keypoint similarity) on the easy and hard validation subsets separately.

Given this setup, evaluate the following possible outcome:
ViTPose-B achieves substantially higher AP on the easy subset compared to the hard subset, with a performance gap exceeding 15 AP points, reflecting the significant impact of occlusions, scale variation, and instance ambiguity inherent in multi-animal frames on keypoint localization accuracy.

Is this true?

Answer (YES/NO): NO